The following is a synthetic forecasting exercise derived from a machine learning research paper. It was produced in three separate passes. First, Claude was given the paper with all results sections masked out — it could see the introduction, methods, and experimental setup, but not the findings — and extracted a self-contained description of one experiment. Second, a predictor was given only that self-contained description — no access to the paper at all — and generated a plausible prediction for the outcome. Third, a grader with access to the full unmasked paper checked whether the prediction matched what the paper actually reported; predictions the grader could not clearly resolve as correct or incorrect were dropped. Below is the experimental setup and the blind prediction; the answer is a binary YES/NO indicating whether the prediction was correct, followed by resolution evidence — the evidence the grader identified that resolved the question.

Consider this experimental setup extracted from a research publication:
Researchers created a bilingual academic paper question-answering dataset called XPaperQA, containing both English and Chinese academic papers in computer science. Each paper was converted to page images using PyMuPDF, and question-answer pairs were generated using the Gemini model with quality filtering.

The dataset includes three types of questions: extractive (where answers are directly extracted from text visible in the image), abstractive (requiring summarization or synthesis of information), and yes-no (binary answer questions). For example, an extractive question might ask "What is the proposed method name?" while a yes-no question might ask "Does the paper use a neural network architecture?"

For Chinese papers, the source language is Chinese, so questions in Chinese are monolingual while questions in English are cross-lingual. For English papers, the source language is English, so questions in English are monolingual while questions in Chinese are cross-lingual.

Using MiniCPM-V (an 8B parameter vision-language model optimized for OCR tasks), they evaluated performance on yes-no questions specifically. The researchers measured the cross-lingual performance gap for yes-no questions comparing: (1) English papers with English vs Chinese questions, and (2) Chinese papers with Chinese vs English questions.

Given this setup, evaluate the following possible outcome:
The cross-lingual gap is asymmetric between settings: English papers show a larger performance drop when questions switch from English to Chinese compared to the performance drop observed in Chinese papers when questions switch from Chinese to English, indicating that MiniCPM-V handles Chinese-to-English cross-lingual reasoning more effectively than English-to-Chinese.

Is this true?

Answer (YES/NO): YES